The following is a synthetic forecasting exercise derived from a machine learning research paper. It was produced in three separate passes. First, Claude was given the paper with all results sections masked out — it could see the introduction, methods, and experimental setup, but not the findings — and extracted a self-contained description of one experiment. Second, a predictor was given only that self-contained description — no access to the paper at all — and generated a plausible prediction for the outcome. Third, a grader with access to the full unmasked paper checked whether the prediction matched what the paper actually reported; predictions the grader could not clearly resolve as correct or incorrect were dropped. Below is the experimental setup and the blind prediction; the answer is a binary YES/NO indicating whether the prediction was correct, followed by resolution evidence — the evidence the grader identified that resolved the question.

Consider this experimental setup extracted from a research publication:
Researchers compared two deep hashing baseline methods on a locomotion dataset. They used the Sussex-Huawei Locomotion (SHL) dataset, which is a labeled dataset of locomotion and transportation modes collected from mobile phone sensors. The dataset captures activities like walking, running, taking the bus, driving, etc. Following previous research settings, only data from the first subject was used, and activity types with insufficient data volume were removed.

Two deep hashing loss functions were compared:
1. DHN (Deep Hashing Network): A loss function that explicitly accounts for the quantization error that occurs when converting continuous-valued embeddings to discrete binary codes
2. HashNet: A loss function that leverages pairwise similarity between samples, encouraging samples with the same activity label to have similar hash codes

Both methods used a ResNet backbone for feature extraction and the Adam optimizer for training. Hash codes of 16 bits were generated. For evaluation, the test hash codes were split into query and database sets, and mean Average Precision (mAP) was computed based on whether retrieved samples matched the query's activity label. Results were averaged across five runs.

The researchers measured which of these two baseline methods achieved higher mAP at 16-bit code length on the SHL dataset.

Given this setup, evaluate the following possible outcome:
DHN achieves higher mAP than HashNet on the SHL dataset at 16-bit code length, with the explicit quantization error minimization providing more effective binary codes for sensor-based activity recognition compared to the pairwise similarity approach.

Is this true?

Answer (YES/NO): NO